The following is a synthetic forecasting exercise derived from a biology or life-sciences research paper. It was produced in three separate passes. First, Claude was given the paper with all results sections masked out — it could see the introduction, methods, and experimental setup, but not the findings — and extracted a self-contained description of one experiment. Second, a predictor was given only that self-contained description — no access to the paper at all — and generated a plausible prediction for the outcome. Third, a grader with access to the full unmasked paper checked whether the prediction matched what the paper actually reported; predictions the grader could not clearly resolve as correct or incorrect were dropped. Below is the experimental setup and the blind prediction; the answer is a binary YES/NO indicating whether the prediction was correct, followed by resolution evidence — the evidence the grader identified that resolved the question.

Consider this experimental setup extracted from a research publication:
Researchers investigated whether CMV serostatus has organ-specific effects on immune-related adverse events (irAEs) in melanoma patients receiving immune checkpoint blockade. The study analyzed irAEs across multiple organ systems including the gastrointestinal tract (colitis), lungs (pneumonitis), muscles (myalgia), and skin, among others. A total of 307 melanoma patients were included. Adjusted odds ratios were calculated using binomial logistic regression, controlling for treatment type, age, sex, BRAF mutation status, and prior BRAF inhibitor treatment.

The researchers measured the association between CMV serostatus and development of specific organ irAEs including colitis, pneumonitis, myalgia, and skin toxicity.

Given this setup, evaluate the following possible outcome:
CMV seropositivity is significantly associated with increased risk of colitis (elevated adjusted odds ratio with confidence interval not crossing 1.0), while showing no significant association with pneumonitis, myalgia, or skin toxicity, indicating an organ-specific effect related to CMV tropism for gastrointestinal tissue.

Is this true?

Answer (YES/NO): NO